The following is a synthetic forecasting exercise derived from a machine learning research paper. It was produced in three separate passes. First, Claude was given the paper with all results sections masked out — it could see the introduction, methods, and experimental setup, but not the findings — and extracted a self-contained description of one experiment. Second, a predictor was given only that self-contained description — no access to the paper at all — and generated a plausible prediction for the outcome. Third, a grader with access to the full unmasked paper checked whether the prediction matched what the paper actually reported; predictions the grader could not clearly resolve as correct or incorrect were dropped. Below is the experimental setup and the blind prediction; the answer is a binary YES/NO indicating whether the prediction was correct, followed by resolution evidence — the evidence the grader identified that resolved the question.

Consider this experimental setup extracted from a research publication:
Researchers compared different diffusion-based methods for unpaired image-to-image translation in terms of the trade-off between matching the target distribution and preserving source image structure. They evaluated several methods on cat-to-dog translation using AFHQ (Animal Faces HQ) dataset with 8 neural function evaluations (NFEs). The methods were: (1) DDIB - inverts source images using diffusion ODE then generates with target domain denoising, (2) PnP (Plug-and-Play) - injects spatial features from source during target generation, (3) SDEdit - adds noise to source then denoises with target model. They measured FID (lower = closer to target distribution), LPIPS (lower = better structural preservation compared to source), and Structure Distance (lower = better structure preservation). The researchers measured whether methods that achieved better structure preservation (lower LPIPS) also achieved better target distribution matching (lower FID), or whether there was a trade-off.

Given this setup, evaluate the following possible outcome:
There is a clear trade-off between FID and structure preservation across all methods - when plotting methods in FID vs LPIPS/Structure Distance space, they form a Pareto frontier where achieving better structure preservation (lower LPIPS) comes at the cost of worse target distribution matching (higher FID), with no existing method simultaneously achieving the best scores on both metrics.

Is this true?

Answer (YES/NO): NO